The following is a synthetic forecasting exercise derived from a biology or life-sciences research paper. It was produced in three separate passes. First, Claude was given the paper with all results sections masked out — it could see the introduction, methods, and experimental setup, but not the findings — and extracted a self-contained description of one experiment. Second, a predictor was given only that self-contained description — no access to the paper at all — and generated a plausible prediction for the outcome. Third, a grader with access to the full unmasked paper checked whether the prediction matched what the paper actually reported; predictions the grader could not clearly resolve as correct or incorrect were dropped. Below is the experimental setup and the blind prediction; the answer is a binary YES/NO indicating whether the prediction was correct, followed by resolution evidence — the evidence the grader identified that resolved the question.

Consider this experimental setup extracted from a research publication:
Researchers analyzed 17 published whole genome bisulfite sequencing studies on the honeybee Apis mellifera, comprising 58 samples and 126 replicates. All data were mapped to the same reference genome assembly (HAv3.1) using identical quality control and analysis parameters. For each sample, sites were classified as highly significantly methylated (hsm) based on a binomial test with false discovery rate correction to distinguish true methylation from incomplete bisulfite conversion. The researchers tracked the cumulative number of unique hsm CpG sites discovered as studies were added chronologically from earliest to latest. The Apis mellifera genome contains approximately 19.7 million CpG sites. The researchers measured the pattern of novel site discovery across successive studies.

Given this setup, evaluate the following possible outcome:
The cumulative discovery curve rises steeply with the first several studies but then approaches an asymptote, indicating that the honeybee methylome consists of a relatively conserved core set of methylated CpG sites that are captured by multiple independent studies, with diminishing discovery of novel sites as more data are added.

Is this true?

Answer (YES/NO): YES